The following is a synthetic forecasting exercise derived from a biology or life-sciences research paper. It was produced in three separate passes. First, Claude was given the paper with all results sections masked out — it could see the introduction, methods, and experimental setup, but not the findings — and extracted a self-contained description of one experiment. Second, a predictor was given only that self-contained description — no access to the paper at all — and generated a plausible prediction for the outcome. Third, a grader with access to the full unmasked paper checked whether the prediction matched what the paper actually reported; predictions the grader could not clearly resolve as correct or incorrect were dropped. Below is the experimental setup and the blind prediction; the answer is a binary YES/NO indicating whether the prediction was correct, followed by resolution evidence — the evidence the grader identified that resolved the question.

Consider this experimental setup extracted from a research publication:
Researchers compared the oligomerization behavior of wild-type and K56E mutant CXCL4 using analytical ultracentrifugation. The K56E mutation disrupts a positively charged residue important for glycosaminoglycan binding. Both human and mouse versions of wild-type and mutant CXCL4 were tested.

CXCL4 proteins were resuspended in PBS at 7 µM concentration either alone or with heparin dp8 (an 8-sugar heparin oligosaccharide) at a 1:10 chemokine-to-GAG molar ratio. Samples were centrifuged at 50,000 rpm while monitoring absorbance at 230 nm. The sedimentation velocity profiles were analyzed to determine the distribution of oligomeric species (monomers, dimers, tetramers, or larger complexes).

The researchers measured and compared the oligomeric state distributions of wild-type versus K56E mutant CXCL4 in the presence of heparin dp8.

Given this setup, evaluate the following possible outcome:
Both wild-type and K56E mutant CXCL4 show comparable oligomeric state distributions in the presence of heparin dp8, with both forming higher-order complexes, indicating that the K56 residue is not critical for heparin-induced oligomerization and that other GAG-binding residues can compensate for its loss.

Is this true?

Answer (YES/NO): NO